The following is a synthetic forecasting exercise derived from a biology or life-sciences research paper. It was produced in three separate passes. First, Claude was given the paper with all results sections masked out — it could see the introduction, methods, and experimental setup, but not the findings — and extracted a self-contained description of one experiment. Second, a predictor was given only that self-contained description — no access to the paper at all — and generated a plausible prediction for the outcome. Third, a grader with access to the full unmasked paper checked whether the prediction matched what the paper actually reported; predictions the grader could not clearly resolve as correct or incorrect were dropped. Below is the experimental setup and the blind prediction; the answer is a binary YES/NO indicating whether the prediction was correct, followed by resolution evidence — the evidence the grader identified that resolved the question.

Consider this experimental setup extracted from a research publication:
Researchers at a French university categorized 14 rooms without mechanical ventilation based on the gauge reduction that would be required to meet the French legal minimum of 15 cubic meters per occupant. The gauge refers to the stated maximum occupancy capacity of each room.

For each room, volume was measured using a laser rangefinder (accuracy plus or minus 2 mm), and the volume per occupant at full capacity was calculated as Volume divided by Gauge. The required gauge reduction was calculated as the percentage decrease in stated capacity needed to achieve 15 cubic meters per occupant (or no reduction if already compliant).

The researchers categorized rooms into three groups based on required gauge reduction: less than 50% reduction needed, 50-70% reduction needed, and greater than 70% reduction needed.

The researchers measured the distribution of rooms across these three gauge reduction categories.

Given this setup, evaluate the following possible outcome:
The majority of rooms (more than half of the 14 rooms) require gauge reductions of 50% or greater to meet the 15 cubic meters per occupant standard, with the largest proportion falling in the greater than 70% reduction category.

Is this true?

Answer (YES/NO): NO